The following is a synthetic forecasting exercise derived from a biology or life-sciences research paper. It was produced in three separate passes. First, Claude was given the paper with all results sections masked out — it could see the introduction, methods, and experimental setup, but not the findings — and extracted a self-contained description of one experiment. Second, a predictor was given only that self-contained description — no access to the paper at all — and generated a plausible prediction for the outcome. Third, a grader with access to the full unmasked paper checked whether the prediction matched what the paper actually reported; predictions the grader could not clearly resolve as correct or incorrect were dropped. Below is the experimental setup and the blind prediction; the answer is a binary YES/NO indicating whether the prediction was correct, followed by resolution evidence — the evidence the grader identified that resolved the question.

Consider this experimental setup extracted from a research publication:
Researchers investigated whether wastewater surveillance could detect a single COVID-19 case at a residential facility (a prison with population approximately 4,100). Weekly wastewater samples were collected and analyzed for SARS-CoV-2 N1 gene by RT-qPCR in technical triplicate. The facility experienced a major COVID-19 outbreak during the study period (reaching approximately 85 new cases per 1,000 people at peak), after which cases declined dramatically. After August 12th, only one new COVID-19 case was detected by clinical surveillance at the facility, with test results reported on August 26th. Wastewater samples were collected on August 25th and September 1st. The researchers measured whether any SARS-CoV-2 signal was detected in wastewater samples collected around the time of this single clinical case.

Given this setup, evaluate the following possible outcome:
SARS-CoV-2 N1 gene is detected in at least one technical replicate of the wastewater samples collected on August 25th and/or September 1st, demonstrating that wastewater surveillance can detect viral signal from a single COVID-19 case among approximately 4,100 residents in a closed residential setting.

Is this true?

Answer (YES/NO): YES